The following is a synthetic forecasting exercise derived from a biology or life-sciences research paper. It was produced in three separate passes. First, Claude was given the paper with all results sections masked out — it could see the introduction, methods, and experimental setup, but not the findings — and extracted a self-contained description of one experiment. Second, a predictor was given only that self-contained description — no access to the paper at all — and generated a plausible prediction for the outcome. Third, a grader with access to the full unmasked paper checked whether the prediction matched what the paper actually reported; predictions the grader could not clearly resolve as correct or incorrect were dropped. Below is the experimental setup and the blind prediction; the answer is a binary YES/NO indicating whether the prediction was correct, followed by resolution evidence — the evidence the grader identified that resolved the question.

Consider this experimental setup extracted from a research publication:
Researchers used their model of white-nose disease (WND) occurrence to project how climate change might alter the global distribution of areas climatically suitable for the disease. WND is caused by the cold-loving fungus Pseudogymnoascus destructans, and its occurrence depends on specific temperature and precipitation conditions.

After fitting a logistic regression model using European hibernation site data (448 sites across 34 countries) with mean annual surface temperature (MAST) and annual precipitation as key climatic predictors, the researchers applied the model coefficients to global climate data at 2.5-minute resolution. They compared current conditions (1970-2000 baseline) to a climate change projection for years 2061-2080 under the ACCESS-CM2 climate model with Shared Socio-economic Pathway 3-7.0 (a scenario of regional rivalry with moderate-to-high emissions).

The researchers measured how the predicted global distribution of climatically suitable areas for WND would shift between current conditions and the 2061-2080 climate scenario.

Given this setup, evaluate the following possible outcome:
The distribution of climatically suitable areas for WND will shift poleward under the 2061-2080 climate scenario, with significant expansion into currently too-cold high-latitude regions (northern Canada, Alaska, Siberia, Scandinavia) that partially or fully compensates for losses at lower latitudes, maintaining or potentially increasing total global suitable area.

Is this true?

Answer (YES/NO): YES